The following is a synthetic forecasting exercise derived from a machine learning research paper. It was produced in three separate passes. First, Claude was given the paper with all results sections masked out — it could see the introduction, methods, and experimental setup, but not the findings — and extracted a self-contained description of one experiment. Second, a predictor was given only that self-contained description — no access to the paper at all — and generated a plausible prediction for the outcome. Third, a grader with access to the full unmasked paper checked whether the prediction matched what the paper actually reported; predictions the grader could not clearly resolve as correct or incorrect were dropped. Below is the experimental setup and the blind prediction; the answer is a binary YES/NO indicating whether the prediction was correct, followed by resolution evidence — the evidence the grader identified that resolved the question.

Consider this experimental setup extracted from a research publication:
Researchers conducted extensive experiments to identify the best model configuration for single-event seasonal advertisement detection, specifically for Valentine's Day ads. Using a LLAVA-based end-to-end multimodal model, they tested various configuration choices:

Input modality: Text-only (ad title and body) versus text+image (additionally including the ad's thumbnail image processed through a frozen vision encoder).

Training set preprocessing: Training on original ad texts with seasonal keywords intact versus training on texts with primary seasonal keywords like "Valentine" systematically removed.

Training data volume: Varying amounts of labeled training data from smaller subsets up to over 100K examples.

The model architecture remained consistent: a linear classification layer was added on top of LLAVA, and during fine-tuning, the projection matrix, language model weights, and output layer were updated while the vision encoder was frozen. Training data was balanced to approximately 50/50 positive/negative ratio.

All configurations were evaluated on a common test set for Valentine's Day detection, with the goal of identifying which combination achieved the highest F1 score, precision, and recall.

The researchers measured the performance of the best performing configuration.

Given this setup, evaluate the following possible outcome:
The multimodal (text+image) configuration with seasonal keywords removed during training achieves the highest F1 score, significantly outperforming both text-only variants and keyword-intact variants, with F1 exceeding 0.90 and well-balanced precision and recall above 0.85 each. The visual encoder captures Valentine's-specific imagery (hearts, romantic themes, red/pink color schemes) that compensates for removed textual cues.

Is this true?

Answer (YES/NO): YES